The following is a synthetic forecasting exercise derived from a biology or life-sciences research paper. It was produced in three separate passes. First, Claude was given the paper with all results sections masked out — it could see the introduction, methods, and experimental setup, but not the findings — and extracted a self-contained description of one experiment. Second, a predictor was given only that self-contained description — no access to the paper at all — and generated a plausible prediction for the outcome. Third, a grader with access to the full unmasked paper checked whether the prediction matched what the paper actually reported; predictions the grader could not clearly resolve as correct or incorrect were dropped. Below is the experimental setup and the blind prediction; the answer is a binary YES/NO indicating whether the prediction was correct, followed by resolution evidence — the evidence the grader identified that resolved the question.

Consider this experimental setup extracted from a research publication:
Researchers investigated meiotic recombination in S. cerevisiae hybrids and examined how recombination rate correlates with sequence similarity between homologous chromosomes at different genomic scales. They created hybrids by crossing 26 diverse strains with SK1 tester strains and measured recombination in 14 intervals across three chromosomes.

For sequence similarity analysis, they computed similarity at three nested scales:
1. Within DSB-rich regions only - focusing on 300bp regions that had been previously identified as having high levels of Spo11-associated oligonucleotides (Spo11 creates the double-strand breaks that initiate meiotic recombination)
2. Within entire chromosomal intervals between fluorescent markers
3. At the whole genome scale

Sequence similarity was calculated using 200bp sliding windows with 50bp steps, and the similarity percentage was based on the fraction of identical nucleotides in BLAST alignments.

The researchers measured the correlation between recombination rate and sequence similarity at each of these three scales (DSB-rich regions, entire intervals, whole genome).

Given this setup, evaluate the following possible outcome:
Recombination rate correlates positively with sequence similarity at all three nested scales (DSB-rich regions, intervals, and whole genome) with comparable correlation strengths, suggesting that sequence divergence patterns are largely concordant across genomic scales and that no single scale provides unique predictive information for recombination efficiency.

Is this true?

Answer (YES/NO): NO